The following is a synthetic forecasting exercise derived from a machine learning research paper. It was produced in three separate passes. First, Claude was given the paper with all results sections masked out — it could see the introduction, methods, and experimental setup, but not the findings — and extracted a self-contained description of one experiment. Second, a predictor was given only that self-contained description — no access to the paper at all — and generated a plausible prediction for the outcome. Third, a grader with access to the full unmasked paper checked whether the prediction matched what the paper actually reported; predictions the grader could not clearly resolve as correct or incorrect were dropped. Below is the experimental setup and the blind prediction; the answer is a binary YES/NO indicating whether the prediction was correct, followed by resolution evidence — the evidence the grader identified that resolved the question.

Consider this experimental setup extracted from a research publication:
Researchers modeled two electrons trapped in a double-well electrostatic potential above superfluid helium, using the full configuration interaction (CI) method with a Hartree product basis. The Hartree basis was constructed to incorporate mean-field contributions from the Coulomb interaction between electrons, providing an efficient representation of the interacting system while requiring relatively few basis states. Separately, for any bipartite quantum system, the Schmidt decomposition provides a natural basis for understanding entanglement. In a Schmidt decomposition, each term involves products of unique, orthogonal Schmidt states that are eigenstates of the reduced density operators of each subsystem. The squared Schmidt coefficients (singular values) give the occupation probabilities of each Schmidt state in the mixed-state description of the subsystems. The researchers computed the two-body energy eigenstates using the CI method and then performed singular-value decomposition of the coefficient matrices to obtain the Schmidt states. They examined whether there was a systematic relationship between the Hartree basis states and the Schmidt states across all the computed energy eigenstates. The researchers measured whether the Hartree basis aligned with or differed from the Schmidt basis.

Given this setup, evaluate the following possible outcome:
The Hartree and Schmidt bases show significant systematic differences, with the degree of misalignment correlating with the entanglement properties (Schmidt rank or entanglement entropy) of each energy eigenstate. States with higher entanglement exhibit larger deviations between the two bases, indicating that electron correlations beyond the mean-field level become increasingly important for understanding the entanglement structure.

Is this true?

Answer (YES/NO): NO